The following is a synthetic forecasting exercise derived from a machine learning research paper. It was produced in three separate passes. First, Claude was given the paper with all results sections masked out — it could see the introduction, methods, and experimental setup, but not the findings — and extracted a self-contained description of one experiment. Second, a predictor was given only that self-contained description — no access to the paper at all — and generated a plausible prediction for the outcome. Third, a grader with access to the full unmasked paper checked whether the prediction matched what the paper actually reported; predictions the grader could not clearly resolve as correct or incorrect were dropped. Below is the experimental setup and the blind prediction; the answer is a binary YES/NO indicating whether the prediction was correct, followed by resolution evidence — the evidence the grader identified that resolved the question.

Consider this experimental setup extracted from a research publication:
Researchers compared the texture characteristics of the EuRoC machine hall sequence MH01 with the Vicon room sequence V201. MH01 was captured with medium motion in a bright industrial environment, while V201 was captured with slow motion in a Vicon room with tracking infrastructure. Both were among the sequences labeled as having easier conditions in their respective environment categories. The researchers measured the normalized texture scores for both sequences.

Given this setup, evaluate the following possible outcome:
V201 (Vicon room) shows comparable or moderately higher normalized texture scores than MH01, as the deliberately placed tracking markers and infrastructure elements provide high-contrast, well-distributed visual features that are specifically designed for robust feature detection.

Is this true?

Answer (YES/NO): NO